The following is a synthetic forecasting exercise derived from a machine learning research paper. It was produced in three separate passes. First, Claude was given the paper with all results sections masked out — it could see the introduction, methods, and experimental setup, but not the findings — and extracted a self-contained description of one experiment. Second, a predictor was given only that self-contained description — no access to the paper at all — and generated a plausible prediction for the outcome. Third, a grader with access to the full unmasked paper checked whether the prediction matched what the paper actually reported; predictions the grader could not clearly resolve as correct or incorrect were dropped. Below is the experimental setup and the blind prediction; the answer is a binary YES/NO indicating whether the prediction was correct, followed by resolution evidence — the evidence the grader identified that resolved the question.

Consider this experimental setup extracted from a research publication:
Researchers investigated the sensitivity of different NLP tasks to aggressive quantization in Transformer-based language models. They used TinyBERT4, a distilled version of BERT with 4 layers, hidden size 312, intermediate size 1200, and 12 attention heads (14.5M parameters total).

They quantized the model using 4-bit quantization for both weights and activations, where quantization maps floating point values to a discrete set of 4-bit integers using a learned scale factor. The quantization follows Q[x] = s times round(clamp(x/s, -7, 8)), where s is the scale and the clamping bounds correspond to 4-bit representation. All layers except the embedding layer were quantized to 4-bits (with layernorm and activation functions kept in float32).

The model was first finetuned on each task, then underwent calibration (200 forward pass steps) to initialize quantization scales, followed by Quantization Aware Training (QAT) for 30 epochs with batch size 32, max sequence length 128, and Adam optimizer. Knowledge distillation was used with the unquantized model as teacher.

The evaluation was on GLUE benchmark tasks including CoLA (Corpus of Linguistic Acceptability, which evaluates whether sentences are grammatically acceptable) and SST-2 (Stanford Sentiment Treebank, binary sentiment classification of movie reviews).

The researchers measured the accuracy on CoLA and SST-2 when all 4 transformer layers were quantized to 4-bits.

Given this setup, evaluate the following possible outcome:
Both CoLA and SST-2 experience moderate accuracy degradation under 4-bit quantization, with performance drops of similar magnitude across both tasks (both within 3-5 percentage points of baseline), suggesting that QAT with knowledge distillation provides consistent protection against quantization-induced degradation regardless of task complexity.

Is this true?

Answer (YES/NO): NO